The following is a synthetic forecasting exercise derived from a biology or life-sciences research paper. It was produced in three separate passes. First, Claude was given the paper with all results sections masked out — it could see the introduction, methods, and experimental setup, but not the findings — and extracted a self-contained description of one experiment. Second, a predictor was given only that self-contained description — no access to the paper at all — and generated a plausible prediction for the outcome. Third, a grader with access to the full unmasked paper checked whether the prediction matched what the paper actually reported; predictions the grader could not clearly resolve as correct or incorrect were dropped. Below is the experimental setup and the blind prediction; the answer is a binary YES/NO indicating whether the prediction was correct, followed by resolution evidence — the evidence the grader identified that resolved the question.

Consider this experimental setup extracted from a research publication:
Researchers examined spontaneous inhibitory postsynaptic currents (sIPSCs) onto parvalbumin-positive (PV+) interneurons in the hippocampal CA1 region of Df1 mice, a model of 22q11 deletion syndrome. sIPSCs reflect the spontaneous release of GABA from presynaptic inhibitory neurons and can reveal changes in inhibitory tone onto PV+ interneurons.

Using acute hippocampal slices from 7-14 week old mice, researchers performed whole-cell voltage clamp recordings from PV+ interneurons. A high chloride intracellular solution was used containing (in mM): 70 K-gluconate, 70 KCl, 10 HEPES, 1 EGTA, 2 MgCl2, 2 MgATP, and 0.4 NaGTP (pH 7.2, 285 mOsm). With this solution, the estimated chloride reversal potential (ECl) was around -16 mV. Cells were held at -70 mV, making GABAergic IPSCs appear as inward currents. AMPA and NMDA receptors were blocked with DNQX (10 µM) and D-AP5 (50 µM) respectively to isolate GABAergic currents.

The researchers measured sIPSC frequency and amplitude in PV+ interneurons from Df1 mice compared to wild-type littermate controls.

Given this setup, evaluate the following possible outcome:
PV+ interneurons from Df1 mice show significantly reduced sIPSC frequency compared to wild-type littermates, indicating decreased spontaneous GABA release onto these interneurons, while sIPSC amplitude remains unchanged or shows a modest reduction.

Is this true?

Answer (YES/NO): NO